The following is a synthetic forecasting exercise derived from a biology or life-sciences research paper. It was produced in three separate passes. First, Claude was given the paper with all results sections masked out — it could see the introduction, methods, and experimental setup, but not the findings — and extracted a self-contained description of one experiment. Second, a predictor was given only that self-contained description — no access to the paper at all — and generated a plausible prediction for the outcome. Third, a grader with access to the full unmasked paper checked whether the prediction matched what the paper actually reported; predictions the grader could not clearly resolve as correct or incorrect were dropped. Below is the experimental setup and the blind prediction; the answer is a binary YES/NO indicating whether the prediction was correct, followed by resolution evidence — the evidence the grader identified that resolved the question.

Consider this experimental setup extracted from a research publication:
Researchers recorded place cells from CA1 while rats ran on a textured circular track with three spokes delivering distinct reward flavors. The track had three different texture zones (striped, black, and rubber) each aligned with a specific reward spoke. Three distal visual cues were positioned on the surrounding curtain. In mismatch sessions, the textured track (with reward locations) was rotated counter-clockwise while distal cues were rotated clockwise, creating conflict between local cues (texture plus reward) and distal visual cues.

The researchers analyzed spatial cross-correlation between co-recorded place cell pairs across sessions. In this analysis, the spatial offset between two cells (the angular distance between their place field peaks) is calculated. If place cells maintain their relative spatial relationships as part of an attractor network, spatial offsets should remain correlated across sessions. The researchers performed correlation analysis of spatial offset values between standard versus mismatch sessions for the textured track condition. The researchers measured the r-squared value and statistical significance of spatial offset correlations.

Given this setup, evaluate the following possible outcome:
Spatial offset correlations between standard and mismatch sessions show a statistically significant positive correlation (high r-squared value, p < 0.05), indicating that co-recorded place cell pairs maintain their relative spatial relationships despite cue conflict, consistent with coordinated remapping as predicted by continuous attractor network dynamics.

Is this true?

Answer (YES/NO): NO